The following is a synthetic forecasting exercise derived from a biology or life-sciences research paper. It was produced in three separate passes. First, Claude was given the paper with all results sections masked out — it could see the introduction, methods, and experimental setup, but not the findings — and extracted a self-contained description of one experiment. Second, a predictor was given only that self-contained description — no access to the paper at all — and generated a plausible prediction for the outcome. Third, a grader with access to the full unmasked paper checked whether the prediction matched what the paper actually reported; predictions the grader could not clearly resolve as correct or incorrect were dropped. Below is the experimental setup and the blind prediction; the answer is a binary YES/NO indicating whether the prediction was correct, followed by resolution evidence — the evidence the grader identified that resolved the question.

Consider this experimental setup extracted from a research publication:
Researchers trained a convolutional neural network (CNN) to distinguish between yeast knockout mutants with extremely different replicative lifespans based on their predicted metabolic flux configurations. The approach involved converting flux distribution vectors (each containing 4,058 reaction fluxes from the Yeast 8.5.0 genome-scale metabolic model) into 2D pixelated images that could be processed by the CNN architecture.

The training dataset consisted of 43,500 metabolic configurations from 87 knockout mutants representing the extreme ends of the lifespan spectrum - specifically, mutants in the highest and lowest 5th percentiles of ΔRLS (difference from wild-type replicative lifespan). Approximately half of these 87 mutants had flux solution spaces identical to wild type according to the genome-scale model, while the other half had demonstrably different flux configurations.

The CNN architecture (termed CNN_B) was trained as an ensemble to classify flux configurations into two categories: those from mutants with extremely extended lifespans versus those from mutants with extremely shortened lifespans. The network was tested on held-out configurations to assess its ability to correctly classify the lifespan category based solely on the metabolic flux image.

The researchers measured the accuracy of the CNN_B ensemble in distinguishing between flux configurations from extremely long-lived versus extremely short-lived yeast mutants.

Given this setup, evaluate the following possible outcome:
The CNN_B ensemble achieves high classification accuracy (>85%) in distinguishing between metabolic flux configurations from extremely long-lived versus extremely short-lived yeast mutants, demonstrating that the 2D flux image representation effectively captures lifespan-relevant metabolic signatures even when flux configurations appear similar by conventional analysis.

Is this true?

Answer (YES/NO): YES